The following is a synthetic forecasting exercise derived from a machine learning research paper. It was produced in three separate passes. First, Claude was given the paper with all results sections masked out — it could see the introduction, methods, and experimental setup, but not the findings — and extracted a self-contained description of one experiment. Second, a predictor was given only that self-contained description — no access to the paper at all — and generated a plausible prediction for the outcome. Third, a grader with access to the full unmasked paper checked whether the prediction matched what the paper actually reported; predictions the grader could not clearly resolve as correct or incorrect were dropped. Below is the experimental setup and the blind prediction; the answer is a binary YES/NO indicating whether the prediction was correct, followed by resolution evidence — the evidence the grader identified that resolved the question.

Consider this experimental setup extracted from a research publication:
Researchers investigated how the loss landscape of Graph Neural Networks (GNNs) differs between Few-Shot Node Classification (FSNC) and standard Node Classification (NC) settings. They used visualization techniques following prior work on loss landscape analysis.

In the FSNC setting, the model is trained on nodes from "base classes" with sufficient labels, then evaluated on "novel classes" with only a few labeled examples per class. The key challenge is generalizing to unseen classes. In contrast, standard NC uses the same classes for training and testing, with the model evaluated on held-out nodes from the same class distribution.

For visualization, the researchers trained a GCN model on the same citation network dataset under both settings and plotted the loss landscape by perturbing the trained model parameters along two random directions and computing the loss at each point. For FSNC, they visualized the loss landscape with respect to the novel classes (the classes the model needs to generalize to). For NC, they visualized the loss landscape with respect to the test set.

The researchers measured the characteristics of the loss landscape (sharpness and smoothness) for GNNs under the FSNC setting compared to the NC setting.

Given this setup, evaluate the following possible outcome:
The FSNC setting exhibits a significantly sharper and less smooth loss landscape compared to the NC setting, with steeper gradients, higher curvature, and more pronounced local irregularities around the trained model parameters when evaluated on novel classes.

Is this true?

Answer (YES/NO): YES